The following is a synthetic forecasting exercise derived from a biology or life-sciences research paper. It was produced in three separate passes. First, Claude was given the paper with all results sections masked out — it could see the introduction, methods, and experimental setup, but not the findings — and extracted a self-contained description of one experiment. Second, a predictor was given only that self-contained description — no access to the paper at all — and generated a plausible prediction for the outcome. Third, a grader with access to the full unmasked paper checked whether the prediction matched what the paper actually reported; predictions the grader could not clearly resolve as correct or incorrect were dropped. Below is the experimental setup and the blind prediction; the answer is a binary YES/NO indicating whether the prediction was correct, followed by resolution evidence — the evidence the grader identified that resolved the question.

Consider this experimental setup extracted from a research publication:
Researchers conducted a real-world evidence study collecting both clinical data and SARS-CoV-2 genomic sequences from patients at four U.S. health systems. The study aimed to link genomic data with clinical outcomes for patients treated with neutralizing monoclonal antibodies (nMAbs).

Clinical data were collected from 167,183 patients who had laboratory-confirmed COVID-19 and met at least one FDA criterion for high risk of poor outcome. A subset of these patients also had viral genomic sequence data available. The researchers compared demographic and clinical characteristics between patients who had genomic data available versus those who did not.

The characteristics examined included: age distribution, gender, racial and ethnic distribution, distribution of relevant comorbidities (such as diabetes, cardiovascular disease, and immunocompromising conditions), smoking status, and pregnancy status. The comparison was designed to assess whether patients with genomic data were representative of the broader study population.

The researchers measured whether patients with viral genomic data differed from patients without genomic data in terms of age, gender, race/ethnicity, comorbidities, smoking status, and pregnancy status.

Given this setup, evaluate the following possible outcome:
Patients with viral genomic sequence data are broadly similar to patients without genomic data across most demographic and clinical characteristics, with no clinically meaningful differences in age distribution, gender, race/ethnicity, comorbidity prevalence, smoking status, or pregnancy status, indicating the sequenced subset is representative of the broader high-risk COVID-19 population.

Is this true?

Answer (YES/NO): YES